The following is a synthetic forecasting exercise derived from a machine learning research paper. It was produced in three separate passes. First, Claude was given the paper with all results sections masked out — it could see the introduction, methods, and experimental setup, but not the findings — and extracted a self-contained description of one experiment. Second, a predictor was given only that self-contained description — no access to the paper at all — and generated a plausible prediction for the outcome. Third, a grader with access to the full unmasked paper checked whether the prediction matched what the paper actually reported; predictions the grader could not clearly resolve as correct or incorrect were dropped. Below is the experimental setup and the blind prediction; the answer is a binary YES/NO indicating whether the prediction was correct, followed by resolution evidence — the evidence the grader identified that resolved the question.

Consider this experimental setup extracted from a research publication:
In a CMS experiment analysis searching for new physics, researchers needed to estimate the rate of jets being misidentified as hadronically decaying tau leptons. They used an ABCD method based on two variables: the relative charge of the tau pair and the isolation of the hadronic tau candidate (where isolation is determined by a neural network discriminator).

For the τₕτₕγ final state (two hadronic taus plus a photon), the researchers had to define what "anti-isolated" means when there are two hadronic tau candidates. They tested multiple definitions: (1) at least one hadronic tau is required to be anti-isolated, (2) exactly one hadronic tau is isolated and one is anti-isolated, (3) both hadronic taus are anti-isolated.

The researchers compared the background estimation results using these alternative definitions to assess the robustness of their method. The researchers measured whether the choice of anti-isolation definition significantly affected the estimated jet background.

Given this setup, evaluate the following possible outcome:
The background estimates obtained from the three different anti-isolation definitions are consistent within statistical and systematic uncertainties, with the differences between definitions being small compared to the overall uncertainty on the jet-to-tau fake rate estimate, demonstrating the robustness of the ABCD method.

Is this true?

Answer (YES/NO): YES